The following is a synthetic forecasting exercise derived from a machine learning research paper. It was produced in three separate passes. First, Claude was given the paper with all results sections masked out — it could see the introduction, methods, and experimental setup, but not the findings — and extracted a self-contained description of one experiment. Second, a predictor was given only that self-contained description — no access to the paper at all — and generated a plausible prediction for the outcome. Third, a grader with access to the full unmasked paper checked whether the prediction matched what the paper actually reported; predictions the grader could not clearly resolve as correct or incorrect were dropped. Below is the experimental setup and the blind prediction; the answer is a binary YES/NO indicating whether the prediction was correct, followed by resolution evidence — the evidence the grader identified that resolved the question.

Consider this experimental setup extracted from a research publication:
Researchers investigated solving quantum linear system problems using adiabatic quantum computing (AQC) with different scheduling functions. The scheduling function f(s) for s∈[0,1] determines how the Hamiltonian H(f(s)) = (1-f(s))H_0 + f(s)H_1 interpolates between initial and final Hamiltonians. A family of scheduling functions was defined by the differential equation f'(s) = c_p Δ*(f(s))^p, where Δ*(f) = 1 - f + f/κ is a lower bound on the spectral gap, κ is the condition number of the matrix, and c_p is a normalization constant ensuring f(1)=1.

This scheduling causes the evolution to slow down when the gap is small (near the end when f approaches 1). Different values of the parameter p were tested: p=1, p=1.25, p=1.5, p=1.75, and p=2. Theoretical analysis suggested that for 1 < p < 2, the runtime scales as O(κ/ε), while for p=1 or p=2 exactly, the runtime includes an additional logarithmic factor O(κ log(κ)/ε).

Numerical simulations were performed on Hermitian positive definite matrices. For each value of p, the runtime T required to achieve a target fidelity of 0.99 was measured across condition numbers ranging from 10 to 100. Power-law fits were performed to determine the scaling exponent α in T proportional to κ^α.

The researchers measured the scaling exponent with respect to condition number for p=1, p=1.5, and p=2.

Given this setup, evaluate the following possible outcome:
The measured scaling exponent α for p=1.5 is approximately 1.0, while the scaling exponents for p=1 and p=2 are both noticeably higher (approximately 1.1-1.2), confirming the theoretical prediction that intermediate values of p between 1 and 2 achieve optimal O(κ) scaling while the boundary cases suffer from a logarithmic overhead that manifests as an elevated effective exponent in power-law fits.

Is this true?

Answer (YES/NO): NO